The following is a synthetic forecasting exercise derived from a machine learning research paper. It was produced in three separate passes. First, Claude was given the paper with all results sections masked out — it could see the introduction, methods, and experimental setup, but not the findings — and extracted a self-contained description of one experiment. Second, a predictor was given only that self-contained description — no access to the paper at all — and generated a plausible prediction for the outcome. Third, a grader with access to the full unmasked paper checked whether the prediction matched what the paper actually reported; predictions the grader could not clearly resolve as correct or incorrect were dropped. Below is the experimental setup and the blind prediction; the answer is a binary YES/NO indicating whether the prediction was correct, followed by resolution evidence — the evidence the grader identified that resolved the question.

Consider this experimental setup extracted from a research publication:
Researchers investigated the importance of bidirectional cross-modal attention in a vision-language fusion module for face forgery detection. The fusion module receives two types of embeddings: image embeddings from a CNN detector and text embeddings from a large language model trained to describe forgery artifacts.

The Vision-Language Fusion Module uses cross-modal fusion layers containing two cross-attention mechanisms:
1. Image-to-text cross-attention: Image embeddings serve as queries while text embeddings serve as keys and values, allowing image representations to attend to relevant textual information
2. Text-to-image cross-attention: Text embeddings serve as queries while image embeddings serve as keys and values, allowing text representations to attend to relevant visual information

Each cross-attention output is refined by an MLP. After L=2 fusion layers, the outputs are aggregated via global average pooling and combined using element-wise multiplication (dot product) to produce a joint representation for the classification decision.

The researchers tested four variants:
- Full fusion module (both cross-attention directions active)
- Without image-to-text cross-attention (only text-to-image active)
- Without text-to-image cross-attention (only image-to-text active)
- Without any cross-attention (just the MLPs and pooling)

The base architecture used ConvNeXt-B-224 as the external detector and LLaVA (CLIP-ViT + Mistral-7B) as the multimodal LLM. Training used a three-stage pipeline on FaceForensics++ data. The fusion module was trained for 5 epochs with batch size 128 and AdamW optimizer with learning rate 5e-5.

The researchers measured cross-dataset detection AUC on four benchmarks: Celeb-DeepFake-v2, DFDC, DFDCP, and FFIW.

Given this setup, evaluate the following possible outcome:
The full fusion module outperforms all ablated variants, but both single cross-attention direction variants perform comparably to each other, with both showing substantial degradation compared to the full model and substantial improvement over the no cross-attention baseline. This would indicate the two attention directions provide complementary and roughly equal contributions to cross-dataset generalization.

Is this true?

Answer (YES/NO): NO